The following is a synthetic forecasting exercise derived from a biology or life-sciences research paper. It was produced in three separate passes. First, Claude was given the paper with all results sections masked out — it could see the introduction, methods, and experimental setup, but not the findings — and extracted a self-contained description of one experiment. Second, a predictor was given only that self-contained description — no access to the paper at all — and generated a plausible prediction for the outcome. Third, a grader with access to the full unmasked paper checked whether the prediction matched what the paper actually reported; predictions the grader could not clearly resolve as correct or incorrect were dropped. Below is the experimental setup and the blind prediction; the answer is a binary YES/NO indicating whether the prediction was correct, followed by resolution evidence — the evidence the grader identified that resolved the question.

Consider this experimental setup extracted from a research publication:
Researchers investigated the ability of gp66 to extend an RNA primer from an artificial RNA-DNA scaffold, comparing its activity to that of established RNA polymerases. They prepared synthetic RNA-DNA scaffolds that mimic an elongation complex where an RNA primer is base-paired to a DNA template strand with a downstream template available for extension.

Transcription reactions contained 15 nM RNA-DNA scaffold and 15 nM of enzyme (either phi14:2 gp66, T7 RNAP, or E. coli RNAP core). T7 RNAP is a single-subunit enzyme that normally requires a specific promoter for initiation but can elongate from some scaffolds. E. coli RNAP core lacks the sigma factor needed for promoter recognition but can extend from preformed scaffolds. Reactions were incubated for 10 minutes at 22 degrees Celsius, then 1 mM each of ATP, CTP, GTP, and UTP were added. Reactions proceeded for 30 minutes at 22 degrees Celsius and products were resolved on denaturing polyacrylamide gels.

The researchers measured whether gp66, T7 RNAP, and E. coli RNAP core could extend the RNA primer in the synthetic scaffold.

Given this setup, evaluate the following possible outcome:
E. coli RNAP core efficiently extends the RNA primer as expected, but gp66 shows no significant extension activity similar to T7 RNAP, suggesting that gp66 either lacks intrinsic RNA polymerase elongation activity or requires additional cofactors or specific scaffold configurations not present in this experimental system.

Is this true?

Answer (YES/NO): NO